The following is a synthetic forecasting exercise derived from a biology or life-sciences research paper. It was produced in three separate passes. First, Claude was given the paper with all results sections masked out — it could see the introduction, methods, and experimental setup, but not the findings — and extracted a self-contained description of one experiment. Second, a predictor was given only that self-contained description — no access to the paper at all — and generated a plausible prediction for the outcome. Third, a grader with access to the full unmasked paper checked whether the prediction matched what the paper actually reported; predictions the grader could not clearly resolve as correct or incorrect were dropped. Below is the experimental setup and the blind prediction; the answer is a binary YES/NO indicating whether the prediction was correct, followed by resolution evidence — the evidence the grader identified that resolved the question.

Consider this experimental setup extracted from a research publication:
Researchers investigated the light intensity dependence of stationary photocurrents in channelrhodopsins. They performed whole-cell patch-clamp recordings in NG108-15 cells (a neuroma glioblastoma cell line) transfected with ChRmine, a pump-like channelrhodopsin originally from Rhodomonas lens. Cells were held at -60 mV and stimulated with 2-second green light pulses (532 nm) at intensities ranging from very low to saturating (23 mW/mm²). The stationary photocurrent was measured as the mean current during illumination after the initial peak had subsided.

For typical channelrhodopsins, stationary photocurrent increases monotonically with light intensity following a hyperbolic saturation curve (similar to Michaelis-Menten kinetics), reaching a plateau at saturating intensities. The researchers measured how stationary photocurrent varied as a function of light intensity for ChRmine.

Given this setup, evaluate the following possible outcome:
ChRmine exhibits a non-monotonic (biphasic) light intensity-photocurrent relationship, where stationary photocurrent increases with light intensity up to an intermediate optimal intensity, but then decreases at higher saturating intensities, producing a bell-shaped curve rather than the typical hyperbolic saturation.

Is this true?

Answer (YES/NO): YES